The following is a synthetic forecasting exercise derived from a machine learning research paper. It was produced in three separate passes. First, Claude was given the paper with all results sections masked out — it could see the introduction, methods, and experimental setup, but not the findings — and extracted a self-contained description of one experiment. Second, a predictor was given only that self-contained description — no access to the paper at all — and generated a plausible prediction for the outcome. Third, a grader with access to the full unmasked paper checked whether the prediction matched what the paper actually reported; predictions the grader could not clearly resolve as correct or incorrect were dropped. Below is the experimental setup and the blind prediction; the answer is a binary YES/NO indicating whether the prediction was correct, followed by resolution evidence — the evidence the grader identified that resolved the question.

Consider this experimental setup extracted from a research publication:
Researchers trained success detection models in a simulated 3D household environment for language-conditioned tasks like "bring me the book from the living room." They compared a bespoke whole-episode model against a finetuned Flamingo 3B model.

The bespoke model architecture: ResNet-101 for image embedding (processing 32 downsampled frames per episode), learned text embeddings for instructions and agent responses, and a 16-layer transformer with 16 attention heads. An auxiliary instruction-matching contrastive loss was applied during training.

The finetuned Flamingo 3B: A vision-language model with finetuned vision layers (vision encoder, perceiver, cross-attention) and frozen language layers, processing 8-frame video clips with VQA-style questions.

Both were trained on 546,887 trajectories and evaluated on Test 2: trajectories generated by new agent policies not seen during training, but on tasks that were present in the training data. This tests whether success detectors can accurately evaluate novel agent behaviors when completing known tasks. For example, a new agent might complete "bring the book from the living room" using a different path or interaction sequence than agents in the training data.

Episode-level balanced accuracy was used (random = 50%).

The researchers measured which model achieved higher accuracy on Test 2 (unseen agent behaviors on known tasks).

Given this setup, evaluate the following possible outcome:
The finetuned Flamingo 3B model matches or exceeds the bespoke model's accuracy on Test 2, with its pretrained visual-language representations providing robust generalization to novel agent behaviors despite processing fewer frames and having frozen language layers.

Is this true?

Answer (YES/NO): YES